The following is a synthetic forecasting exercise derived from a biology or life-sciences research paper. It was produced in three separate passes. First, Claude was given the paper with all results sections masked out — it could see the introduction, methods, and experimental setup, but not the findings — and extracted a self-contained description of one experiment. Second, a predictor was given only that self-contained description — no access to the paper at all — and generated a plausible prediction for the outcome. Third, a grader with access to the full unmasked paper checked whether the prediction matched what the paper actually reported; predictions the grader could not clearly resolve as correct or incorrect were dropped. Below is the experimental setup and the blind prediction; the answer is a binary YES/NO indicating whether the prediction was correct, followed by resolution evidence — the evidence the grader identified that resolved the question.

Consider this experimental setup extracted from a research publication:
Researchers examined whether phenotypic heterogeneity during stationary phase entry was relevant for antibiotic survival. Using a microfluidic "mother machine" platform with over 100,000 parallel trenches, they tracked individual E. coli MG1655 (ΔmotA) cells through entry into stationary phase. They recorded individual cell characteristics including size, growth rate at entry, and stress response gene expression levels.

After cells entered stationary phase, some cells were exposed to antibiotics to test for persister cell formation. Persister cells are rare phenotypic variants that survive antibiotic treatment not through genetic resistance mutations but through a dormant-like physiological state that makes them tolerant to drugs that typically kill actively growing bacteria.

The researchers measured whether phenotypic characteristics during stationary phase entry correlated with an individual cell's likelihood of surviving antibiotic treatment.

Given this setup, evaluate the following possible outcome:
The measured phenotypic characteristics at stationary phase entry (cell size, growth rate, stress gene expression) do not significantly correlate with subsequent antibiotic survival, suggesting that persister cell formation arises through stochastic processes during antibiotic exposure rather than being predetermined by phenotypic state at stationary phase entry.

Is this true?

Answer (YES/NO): NO